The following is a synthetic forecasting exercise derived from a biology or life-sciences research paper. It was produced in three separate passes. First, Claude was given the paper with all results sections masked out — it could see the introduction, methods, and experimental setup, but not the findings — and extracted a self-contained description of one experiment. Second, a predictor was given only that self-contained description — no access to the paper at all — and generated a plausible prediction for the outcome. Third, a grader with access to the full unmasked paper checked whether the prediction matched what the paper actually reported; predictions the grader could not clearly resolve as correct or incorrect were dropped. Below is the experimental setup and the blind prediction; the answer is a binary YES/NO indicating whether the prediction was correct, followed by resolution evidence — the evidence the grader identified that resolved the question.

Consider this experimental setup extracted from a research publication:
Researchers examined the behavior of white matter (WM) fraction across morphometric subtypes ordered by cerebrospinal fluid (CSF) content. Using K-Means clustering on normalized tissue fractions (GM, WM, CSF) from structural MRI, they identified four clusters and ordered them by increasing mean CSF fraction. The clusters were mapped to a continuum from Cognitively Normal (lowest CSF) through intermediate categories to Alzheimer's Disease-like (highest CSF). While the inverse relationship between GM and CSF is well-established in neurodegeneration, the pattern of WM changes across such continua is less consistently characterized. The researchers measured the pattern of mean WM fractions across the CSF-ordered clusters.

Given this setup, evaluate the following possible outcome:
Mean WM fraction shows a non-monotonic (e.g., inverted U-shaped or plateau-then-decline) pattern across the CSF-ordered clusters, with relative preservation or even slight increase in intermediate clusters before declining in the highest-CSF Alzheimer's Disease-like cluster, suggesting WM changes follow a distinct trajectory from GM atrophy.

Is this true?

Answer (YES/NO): NO